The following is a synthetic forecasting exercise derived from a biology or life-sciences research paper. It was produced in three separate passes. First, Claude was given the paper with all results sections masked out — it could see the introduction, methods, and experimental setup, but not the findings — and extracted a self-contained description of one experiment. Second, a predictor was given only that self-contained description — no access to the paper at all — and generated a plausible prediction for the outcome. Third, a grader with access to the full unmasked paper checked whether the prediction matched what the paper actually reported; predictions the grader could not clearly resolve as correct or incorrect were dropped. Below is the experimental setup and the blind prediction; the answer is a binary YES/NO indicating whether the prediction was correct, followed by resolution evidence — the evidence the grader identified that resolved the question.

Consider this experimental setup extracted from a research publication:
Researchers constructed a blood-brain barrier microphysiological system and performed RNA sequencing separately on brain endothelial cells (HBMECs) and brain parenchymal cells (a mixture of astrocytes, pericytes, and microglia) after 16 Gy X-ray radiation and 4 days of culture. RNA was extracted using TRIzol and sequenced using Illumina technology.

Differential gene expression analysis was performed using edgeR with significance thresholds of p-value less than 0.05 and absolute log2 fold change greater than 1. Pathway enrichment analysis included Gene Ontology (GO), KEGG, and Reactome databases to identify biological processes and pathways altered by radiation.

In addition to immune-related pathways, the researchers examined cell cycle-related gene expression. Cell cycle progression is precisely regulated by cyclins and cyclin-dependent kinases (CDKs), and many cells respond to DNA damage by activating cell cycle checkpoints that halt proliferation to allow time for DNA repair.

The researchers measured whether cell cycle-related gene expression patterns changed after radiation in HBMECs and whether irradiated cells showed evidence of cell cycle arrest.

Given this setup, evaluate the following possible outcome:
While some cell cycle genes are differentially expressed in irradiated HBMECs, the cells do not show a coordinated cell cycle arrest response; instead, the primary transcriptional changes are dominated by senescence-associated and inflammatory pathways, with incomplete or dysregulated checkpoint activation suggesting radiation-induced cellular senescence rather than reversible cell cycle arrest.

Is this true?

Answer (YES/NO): NO